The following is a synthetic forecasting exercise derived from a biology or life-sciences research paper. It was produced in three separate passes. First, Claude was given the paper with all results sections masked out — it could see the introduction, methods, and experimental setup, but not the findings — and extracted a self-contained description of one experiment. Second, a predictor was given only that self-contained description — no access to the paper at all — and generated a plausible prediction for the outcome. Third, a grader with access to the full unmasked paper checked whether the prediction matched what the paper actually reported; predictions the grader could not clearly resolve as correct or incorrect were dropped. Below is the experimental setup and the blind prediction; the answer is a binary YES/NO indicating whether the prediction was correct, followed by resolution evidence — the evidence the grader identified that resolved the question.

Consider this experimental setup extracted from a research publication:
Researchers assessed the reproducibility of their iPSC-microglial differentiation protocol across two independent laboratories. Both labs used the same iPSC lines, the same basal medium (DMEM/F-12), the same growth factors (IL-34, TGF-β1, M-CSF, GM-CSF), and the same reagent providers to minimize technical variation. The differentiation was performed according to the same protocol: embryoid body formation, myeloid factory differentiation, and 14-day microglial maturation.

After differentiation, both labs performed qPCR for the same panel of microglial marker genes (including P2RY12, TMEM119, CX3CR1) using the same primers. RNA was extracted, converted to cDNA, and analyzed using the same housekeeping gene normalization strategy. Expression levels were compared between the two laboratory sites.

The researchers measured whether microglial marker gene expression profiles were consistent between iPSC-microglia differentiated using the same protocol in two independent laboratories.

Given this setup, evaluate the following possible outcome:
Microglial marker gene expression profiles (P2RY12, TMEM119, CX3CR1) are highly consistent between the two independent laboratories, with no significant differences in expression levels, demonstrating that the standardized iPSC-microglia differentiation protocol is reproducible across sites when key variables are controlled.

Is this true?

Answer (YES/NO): NO